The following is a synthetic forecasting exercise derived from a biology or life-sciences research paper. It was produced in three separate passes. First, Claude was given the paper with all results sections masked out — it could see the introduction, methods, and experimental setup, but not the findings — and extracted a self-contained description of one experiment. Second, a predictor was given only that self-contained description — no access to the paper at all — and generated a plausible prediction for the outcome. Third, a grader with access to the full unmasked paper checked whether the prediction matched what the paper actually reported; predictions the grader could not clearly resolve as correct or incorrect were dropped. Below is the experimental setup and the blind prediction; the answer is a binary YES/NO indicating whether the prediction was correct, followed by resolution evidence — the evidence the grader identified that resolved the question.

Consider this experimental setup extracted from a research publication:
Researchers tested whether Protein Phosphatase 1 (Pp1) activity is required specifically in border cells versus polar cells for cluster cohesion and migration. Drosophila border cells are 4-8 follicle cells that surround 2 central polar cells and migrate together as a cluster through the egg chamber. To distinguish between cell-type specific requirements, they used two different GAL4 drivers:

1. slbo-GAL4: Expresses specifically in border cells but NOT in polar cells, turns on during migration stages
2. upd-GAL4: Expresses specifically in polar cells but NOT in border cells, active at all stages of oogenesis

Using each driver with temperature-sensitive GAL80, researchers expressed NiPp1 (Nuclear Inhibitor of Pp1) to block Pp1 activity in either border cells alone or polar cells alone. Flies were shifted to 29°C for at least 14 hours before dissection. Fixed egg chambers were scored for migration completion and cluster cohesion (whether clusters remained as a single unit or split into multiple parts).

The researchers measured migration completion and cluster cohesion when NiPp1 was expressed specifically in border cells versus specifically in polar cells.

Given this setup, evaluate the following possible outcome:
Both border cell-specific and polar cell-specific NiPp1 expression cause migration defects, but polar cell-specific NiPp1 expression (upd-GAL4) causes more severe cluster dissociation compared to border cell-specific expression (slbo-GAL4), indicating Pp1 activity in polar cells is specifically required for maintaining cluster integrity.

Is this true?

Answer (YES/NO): NO